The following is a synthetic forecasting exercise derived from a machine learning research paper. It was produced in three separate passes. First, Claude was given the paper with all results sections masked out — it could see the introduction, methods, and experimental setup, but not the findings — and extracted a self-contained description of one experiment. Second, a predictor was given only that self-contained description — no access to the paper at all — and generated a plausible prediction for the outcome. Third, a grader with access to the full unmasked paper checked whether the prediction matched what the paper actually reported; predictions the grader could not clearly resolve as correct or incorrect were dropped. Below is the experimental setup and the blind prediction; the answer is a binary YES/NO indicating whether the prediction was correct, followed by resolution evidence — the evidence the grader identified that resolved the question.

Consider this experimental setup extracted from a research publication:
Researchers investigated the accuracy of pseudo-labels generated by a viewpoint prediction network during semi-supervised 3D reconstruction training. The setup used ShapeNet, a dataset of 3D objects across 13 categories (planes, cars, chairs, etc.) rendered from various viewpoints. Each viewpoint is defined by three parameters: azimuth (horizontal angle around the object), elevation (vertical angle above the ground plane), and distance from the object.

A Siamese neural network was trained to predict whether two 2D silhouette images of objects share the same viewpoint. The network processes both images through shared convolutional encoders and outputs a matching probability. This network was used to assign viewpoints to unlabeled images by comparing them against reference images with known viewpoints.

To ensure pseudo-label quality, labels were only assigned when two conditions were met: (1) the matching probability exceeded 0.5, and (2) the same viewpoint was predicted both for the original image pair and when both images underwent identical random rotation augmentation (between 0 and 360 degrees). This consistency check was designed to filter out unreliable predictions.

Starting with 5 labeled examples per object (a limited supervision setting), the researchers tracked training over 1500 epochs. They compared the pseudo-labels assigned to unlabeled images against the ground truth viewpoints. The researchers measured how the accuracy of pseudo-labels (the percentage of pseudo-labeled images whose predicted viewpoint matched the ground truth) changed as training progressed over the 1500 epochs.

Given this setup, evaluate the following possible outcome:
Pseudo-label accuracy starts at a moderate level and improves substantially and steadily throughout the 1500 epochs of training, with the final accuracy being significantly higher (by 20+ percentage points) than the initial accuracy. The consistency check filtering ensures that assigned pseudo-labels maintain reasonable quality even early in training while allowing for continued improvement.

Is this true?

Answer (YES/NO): NO